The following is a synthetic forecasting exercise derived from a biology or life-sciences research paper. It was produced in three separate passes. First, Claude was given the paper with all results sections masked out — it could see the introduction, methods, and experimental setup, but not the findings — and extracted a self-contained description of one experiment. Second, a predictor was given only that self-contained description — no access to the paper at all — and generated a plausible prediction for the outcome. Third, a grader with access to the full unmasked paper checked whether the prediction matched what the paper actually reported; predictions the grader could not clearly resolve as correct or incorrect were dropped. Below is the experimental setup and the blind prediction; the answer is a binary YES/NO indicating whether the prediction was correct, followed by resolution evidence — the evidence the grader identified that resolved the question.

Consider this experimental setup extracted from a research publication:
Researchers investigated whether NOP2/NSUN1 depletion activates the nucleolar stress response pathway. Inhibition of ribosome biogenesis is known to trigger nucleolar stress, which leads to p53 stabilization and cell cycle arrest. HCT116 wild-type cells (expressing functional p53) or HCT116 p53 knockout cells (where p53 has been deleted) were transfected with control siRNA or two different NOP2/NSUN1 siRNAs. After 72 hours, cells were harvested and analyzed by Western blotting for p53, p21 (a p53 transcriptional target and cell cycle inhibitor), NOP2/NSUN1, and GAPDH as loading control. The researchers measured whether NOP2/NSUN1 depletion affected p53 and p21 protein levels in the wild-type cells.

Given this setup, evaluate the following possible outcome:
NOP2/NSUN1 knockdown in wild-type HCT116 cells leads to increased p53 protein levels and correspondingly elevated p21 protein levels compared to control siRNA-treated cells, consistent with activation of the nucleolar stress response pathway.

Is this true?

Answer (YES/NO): YES